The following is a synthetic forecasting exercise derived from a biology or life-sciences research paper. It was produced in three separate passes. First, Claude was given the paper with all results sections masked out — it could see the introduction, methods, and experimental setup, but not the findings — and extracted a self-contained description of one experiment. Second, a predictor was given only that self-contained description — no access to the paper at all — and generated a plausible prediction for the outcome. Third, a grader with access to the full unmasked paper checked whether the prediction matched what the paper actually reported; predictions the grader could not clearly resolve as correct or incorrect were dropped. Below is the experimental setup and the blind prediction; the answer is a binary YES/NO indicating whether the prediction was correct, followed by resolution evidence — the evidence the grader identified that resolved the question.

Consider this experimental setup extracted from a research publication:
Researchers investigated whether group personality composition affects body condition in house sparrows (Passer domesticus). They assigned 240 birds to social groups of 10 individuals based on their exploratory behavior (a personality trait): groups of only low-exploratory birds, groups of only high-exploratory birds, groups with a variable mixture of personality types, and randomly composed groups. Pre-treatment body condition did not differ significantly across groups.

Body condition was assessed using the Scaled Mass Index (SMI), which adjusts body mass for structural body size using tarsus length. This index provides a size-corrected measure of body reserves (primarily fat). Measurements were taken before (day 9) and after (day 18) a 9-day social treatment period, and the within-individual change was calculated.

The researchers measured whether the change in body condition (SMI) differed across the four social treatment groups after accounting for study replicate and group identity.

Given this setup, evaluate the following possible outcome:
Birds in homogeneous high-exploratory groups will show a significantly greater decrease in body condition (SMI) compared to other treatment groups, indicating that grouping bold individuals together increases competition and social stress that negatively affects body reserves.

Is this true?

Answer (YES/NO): NO